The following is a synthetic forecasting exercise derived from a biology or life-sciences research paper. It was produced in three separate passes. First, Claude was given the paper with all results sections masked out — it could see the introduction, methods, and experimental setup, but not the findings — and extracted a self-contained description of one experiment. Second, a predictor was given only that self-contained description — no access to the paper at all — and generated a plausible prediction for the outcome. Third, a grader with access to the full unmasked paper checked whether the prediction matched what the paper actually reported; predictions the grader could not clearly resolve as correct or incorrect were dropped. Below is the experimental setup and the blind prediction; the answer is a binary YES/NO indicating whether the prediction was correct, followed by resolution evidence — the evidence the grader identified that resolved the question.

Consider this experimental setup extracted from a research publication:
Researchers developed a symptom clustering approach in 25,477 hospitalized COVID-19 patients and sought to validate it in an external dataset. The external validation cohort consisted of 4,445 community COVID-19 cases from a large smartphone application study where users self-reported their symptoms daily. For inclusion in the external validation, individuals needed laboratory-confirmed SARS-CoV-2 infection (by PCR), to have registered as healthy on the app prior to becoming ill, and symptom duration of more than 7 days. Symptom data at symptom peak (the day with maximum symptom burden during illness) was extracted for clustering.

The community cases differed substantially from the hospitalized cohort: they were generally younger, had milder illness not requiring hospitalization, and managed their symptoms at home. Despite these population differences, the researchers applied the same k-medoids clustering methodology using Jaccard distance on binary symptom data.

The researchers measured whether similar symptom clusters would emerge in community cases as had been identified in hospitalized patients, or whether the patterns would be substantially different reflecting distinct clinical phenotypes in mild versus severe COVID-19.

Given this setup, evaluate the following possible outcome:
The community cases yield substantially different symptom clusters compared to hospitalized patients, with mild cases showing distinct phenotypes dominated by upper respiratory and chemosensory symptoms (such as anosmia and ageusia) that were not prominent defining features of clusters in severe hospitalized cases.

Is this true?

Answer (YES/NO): NO